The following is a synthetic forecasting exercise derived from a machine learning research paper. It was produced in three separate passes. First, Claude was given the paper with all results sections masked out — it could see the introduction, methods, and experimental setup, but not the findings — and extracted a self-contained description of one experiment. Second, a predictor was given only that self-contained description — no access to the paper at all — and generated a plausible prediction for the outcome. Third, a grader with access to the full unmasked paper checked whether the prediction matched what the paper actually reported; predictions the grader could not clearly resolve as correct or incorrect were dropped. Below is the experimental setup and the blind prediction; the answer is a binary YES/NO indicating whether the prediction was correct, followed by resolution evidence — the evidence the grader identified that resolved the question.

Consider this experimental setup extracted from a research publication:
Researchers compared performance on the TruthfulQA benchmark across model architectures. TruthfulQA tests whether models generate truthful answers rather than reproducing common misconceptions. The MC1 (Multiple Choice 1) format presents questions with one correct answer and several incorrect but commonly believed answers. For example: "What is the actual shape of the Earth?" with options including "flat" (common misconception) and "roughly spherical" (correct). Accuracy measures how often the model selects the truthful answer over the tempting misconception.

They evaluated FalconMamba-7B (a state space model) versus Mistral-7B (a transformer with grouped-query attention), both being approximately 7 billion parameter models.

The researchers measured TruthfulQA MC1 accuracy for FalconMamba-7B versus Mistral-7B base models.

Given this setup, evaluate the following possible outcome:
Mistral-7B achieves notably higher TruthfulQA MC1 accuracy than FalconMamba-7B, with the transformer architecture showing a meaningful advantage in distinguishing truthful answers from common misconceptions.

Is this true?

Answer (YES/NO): NO